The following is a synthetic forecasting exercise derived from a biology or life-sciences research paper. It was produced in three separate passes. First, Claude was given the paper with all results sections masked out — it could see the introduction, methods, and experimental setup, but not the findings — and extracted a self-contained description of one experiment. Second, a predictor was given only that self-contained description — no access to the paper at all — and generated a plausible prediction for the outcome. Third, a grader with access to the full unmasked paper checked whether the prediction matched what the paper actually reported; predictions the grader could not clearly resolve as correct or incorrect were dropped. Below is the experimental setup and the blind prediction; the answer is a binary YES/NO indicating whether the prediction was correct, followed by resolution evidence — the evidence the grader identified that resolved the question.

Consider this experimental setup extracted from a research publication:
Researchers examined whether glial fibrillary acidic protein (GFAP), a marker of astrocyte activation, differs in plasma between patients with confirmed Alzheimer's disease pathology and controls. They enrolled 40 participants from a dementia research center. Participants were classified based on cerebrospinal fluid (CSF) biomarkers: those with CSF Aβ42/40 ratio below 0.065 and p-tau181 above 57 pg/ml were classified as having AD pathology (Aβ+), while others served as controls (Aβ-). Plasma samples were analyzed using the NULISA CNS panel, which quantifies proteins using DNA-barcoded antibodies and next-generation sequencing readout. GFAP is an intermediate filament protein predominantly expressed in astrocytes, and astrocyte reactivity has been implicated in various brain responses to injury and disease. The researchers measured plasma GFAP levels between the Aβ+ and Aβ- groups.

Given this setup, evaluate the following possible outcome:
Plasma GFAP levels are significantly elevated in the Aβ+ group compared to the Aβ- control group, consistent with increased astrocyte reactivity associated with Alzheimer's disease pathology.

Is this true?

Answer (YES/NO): YES